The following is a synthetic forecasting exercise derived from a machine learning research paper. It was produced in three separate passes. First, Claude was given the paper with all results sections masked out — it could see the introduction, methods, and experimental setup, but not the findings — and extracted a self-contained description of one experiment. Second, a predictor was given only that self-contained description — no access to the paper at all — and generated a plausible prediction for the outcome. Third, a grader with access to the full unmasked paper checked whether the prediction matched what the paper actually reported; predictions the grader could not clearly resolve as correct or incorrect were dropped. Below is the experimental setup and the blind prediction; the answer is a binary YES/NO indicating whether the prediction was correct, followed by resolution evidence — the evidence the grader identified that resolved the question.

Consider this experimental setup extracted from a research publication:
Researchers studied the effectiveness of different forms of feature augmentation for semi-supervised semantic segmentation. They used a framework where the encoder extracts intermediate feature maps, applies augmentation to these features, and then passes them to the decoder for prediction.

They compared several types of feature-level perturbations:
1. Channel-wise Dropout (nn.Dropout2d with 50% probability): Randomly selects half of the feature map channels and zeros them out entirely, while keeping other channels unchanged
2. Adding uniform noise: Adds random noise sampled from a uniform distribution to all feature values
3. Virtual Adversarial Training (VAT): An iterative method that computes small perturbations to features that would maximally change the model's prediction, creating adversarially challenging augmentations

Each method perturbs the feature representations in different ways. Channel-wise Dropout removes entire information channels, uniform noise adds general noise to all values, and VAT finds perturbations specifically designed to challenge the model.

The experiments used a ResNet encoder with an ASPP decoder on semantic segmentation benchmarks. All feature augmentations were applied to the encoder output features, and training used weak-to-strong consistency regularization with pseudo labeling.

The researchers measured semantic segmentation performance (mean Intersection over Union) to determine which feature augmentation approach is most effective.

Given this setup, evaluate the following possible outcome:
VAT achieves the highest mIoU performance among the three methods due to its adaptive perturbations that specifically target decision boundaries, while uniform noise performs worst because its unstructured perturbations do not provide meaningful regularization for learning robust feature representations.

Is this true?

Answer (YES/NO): NO